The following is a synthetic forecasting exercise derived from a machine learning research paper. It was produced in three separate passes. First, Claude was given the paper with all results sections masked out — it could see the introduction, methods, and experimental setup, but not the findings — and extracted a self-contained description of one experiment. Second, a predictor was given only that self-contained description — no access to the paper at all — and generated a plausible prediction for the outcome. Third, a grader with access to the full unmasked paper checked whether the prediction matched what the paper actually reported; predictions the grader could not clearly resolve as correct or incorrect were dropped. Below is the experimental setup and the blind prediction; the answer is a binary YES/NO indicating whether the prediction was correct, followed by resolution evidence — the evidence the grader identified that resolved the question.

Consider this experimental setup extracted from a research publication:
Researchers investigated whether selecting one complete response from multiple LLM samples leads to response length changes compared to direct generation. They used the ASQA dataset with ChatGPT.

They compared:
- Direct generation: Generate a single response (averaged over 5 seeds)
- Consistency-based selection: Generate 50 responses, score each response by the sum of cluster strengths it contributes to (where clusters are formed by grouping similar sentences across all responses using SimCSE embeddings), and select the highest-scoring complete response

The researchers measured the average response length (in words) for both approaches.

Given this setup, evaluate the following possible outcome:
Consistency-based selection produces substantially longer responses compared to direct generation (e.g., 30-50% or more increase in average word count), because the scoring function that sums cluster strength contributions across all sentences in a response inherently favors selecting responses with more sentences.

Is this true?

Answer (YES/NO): NO